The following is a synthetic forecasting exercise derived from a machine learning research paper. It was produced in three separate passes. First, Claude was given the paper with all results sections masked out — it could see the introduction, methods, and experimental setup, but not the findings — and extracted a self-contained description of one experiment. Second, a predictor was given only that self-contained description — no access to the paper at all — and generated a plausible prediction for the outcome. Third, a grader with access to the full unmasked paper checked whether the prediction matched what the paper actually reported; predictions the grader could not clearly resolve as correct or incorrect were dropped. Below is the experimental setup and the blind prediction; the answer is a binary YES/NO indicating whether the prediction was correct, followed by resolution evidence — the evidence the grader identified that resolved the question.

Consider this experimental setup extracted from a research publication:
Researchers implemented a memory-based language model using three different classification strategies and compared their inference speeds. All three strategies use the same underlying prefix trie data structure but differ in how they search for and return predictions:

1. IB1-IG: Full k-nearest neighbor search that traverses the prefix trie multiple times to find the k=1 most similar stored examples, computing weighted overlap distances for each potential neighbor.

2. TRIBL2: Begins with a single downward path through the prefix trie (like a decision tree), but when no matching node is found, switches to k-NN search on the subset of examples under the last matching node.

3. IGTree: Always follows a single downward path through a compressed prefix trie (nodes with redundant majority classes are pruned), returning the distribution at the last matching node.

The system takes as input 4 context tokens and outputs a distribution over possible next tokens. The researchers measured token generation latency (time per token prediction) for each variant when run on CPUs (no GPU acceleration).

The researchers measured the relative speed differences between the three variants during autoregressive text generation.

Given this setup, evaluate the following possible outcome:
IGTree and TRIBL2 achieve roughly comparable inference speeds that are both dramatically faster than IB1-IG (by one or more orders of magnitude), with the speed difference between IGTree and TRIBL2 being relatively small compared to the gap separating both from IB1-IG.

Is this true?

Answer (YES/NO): YES